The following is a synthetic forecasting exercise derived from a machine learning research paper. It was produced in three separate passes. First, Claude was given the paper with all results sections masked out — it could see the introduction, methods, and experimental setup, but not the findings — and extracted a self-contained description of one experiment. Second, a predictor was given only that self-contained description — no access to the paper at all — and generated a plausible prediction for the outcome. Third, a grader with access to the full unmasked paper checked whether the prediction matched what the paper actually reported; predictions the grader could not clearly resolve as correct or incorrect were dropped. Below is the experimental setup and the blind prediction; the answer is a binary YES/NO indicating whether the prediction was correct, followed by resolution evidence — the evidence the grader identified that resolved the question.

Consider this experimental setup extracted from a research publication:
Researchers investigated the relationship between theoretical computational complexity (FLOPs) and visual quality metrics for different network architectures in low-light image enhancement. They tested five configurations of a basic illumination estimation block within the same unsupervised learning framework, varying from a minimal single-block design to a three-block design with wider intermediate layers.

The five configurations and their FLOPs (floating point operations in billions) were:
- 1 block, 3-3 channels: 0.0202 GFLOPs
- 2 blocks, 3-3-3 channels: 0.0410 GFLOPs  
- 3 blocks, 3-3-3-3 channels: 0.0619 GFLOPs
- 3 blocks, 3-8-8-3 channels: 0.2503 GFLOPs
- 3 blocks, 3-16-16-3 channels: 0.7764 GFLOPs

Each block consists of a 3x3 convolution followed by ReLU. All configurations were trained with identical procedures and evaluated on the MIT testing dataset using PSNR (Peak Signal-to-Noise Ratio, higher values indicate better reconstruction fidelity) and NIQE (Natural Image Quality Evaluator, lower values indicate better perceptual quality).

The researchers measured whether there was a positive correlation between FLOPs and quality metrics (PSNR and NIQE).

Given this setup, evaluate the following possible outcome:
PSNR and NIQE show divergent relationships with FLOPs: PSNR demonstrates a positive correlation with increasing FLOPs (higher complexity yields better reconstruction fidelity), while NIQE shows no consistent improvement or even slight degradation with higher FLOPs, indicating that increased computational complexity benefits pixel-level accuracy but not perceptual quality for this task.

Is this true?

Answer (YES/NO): NO